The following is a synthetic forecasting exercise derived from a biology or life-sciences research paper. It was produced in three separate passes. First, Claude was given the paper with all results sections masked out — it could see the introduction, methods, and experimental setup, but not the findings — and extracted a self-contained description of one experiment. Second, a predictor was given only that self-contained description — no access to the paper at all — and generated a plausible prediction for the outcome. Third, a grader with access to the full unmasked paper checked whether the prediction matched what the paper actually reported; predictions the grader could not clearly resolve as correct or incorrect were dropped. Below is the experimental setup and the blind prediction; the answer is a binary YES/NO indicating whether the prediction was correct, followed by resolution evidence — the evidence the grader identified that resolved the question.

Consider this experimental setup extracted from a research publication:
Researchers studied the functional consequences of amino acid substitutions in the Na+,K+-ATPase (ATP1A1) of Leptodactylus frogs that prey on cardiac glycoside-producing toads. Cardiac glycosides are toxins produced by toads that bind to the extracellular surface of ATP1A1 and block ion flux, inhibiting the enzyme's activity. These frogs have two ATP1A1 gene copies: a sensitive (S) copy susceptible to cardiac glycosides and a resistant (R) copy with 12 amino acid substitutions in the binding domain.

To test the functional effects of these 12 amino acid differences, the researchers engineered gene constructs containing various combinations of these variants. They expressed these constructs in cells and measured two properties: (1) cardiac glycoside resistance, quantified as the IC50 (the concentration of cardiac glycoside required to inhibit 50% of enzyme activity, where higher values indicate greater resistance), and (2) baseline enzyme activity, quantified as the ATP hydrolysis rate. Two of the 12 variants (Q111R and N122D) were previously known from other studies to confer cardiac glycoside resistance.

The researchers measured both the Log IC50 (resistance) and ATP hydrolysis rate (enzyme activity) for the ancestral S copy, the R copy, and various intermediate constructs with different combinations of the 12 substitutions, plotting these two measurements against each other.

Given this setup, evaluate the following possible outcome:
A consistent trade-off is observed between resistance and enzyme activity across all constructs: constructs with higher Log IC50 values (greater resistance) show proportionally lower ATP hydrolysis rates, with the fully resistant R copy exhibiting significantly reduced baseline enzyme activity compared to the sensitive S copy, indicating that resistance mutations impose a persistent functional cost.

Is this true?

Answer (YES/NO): NO